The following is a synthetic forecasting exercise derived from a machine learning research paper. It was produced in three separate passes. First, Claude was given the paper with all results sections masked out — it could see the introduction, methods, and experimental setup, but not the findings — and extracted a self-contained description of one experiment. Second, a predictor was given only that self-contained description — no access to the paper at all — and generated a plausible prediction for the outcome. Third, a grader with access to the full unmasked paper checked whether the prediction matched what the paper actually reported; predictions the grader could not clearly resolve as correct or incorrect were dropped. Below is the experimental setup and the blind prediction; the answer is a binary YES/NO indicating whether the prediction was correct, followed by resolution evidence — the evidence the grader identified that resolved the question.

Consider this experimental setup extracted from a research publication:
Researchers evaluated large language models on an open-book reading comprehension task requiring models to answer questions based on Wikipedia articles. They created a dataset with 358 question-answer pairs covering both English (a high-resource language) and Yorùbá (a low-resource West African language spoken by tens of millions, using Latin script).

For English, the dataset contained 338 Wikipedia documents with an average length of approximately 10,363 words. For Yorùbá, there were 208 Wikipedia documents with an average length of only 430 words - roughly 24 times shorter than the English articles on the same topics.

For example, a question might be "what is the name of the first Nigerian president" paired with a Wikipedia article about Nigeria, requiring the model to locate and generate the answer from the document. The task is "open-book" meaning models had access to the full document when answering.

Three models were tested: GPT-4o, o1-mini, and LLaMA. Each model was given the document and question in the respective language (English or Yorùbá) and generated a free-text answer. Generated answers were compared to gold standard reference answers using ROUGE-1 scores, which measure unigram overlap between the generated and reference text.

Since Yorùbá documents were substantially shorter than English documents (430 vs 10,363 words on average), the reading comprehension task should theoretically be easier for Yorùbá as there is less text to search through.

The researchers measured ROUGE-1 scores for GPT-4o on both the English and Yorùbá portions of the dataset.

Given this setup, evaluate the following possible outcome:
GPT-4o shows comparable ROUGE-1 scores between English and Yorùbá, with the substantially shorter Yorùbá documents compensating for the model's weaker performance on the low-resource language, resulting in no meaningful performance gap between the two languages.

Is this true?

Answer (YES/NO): NO